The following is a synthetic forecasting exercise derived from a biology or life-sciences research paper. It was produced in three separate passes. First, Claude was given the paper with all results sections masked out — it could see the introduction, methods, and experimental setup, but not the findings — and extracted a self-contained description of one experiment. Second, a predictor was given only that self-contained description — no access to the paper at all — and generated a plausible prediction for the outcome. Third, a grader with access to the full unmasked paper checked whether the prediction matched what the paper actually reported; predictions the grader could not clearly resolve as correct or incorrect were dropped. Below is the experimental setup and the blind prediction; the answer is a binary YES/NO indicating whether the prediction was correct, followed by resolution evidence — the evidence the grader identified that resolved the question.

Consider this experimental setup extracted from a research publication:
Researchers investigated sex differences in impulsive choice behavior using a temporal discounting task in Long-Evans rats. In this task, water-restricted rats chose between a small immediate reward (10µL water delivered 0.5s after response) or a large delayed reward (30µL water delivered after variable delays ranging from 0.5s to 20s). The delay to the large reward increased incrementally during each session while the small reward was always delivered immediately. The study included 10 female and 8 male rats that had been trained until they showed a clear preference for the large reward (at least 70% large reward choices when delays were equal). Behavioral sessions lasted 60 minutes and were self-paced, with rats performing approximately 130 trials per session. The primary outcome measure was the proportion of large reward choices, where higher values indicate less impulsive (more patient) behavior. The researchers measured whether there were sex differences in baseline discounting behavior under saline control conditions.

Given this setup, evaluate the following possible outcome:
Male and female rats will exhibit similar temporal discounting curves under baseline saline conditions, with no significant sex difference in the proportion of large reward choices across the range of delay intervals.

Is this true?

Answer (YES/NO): NO